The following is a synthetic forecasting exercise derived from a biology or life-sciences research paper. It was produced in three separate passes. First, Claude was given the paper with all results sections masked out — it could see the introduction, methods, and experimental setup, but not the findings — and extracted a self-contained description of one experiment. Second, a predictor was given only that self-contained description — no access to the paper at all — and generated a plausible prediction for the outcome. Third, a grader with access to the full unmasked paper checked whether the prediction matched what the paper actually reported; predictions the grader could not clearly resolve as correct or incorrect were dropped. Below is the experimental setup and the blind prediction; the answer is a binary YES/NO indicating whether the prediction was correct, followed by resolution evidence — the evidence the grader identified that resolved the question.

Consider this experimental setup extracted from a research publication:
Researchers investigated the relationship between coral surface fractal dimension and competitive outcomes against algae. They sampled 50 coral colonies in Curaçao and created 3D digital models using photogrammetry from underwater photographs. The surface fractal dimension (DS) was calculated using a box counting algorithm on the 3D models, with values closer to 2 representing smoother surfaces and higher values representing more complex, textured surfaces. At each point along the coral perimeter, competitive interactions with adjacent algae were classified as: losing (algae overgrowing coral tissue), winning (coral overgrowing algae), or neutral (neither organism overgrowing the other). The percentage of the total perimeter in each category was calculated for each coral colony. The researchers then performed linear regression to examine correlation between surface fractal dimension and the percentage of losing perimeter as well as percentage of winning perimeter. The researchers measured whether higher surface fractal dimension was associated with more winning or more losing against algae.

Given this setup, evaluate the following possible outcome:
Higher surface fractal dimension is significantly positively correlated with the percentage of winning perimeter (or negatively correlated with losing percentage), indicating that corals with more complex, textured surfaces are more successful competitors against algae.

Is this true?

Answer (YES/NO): YES